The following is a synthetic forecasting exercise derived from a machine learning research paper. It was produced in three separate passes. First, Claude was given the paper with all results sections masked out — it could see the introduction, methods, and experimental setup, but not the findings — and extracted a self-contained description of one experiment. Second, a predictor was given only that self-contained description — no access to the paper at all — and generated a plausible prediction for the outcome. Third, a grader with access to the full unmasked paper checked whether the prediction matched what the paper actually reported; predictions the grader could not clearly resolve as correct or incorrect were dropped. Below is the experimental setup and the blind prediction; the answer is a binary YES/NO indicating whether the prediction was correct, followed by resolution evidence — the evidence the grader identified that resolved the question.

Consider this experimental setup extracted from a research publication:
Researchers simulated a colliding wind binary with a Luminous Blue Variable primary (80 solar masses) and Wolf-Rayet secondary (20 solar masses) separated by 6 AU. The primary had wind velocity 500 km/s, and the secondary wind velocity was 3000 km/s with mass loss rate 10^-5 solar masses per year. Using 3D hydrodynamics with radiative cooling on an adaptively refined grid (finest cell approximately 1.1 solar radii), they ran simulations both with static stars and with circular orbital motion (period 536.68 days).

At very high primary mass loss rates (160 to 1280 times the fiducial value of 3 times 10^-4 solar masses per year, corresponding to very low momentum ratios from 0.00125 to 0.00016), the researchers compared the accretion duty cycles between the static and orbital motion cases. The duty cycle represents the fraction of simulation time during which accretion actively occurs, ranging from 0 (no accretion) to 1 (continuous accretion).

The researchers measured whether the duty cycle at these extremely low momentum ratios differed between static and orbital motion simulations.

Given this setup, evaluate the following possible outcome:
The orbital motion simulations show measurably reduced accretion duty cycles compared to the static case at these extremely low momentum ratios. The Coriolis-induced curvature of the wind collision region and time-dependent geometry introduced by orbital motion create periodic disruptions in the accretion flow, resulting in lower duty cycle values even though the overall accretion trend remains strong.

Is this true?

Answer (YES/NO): NO